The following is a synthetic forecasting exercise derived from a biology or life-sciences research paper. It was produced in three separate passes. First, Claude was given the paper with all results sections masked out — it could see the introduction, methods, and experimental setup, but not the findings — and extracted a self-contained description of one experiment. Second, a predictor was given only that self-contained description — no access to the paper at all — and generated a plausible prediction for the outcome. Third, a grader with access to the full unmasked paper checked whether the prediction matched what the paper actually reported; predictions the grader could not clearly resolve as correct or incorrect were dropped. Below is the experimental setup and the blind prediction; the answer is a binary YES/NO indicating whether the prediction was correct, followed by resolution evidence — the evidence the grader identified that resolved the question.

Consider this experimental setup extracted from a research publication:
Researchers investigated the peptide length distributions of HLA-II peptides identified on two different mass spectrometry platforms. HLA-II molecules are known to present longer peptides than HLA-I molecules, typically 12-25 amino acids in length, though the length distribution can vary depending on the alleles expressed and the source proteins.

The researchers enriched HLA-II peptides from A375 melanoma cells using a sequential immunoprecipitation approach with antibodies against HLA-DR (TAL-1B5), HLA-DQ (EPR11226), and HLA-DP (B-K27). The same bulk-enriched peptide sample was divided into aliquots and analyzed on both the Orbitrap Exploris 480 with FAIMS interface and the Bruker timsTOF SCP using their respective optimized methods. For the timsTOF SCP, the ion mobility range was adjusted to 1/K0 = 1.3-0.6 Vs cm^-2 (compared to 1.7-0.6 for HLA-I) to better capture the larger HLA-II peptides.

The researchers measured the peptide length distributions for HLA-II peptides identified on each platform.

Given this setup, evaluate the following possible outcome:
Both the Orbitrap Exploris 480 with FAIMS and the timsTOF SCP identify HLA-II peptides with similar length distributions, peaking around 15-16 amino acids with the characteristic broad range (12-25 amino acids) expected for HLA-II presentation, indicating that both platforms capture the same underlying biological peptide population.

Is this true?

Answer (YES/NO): YES